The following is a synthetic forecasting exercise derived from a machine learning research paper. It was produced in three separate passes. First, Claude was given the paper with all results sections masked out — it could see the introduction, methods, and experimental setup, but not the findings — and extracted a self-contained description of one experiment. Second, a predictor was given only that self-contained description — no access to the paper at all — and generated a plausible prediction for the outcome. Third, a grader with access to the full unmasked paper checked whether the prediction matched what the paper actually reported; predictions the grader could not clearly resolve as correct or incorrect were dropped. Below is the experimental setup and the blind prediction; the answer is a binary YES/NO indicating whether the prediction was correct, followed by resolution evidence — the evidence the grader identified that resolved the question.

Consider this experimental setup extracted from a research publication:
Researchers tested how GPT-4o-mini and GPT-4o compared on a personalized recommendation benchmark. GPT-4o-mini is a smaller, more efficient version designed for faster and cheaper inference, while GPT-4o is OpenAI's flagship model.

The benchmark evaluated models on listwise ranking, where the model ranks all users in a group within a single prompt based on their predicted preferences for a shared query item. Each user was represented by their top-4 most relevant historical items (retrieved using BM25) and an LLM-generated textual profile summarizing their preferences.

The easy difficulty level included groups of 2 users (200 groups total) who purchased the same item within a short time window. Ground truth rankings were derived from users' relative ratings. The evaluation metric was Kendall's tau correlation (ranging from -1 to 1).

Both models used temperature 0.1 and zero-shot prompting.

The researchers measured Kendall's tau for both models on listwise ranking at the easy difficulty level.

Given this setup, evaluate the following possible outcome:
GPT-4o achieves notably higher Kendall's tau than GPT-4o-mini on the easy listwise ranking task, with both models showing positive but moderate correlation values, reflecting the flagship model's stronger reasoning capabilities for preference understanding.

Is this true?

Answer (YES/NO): NO